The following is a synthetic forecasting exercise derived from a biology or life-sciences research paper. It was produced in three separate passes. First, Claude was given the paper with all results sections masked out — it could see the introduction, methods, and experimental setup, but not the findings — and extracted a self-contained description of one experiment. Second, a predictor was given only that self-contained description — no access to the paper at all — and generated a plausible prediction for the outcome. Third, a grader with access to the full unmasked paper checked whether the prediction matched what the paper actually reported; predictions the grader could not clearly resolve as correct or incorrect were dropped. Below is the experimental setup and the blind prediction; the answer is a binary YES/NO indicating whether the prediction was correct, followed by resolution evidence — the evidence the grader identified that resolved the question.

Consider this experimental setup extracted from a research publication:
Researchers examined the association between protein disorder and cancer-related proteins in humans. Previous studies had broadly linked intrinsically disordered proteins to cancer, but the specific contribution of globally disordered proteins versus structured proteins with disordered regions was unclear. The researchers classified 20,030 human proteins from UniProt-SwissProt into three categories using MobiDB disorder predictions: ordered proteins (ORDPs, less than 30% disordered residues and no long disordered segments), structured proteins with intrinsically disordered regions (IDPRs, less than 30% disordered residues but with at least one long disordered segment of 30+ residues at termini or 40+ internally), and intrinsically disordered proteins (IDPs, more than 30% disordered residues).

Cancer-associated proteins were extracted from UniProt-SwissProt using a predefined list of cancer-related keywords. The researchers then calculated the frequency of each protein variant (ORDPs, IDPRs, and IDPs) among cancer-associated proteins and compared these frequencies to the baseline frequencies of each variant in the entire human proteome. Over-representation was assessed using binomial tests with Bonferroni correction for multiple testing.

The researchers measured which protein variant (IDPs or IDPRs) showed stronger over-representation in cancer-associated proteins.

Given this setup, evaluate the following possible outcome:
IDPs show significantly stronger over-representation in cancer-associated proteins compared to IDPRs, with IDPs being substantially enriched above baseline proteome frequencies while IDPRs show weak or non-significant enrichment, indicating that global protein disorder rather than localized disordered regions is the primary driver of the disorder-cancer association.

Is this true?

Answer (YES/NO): NO